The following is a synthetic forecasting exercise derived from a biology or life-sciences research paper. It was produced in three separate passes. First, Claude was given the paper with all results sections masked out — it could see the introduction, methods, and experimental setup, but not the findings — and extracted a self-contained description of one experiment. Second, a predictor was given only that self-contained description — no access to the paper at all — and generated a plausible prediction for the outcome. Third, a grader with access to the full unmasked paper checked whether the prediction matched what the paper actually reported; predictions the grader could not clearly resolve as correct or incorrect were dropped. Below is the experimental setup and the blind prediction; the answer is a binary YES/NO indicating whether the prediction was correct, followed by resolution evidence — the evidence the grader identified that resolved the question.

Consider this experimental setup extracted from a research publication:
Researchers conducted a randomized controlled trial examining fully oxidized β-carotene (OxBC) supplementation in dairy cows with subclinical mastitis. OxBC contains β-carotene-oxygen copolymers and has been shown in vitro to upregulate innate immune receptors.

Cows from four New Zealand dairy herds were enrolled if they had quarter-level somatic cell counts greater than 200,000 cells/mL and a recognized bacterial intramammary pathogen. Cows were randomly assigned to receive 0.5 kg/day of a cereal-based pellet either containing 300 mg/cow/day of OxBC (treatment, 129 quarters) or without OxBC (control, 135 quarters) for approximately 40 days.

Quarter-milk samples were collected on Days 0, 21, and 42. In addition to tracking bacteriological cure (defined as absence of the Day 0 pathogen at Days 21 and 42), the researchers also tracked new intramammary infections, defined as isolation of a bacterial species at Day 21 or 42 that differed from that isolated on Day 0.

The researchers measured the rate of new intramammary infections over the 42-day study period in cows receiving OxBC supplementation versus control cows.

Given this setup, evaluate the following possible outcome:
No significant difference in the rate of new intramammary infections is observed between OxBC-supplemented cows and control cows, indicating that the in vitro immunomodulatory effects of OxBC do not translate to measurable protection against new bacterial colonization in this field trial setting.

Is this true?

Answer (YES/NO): NO